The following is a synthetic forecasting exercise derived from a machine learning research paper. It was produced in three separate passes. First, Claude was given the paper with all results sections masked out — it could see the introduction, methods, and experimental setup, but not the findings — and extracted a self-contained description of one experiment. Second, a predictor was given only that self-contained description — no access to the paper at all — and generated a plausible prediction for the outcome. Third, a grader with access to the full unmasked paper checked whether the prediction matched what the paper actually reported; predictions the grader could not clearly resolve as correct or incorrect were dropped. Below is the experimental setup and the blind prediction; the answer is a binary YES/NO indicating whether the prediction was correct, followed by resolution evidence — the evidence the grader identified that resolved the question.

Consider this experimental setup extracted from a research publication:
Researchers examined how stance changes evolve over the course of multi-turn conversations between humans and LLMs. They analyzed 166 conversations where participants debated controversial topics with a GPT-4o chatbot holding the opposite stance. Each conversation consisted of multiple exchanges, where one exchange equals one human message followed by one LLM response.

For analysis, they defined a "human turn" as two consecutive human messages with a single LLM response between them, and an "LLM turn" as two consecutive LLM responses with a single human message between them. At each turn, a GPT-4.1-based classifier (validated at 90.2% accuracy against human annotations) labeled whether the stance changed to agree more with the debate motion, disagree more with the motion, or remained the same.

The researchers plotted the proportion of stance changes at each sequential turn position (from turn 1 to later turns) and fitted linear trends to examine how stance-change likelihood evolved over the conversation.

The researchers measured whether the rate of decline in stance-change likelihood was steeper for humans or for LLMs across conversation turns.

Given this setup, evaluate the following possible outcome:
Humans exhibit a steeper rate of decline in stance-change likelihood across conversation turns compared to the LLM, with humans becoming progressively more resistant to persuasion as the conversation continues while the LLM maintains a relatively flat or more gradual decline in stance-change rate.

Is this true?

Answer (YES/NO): YES